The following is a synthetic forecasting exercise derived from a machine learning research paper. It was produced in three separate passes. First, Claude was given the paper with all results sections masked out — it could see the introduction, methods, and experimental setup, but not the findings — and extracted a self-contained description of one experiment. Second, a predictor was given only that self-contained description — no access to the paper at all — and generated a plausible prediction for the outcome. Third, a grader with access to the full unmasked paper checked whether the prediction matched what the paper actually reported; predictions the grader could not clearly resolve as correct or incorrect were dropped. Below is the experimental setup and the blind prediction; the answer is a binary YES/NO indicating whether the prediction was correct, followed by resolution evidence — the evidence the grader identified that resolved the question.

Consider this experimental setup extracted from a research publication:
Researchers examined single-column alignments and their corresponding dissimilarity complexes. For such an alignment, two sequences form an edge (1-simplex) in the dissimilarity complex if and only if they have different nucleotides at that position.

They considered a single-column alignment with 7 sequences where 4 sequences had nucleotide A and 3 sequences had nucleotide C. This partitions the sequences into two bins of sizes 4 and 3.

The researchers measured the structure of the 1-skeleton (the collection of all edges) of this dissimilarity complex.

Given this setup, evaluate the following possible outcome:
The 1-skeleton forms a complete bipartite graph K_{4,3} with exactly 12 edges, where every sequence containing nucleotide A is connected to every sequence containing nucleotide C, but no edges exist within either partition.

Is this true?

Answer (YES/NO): YES